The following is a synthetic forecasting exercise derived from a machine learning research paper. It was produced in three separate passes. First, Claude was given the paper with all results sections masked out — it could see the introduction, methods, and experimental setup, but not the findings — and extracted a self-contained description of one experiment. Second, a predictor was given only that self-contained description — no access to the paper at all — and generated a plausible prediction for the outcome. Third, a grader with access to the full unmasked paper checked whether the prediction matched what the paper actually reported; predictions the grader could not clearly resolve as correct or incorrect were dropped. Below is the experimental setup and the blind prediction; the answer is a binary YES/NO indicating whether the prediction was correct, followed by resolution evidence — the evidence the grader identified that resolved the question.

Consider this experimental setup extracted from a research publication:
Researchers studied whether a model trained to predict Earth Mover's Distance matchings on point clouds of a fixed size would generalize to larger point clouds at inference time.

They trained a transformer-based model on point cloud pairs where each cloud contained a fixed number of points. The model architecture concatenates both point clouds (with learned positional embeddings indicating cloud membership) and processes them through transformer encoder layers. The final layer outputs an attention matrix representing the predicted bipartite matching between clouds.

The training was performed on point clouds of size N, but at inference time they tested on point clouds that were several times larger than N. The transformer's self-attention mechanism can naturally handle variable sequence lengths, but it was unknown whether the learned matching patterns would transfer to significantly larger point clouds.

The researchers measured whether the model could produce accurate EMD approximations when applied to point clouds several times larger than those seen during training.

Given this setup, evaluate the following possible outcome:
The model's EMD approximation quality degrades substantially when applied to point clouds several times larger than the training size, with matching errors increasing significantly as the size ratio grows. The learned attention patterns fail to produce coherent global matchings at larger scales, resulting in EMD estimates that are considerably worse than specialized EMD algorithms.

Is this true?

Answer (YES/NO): NO